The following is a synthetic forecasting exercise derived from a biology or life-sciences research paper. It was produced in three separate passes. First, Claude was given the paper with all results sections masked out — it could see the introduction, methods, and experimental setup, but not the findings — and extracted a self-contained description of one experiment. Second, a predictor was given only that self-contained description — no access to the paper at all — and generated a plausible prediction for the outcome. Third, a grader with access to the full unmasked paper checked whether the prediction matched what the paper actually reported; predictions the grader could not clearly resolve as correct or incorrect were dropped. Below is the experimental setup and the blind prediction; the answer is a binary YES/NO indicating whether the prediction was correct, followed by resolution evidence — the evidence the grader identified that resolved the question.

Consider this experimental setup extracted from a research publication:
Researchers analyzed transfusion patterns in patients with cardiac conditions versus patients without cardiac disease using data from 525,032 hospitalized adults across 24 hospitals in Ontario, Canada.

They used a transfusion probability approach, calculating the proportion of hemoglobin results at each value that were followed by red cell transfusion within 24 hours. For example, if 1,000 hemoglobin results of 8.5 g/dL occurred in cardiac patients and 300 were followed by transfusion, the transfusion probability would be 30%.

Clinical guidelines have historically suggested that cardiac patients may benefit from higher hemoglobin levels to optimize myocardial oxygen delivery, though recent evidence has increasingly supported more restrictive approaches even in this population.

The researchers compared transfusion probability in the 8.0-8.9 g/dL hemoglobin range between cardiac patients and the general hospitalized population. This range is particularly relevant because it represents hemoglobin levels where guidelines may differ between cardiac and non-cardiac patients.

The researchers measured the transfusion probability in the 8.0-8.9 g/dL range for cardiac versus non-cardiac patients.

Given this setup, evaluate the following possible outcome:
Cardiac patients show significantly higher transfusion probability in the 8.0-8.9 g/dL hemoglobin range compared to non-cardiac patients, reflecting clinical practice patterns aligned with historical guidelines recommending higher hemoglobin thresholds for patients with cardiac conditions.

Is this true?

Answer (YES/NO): NO